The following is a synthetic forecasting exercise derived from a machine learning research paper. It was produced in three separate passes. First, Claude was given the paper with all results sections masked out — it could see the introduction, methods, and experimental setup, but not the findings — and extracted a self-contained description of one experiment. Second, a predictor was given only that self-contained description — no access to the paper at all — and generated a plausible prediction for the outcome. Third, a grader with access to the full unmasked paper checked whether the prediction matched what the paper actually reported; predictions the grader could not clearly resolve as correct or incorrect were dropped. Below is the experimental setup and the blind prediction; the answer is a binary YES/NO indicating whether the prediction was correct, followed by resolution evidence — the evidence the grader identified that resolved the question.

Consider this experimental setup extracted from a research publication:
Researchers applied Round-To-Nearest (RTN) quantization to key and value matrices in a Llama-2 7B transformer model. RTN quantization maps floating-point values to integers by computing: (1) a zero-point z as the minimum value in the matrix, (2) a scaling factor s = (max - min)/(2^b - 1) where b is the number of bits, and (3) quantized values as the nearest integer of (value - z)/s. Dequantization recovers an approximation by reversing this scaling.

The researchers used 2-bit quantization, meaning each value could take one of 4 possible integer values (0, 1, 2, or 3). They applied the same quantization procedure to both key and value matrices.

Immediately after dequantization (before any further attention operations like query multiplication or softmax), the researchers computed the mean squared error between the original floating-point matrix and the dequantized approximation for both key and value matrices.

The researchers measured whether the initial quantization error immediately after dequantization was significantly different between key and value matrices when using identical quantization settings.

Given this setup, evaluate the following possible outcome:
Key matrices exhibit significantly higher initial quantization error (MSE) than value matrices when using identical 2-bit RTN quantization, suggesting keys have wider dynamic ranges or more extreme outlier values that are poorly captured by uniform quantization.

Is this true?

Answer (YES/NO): NO